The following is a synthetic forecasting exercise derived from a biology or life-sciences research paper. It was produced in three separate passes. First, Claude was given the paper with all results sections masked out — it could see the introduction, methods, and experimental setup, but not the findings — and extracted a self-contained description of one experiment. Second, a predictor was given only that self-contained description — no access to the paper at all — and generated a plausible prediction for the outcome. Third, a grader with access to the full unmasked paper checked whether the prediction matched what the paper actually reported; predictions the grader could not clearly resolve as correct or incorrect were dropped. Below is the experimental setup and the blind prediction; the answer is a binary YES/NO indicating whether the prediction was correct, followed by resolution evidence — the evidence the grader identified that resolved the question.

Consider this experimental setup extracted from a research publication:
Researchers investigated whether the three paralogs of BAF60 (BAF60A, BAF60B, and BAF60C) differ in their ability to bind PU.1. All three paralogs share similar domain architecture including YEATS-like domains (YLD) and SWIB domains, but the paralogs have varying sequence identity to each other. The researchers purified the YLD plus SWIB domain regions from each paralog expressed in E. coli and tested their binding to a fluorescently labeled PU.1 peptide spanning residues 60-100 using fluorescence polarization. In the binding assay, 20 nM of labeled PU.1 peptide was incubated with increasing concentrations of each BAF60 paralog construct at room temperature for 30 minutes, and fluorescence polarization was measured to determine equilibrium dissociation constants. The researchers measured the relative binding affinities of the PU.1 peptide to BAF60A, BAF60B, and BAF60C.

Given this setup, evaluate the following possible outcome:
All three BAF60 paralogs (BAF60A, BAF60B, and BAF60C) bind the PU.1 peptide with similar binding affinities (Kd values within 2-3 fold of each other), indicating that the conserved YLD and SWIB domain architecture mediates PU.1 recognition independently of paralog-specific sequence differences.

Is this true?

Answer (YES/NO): YES